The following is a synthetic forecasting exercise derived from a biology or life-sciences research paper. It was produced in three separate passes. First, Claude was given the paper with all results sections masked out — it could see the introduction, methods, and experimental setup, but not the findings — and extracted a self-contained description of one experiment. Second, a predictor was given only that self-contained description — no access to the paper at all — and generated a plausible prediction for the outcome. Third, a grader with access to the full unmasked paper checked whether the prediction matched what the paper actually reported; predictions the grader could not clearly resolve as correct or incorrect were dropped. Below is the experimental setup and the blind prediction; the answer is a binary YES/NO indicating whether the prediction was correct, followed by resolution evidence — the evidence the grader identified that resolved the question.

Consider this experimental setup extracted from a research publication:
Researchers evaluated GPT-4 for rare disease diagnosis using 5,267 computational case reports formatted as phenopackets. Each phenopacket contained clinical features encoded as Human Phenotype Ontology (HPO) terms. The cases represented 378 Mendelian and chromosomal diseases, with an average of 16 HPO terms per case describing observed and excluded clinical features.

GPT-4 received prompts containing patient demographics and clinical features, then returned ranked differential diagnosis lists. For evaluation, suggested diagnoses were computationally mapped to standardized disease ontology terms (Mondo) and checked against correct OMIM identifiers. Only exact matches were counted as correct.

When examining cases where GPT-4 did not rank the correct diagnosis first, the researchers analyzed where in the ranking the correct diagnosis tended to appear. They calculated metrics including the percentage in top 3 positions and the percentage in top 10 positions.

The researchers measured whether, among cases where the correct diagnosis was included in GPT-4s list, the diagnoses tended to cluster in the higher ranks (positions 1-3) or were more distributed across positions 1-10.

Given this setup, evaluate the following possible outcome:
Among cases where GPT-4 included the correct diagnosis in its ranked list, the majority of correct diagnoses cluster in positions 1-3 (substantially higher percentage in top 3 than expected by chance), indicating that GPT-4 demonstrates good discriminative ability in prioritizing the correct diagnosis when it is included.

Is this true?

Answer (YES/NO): YES